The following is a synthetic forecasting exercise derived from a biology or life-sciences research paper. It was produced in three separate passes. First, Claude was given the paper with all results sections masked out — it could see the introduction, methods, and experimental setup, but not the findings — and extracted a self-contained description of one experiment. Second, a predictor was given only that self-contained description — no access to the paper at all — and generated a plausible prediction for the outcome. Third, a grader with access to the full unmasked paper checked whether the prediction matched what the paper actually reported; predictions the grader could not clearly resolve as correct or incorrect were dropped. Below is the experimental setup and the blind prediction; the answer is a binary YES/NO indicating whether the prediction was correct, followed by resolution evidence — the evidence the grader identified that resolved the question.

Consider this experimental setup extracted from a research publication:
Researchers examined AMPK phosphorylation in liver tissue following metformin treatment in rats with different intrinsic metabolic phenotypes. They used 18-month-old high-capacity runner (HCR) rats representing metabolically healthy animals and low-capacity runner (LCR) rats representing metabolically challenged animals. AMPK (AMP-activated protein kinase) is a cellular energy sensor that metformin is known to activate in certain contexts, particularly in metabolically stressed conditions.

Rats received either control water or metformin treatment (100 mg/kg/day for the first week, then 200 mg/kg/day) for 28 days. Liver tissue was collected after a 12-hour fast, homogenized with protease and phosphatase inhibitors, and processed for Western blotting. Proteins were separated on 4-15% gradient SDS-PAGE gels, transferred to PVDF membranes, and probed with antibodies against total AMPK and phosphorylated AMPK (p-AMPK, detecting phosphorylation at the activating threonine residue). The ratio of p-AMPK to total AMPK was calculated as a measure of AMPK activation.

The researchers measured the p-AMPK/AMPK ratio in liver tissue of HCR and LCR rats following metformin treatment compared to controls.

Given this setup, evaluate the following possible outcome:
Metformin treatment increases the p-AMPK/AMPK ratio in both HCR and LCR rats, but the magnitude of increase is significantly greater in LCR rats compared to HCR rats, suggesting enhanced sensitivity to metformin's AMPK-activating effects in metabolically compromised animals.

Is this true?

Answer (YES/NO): NO